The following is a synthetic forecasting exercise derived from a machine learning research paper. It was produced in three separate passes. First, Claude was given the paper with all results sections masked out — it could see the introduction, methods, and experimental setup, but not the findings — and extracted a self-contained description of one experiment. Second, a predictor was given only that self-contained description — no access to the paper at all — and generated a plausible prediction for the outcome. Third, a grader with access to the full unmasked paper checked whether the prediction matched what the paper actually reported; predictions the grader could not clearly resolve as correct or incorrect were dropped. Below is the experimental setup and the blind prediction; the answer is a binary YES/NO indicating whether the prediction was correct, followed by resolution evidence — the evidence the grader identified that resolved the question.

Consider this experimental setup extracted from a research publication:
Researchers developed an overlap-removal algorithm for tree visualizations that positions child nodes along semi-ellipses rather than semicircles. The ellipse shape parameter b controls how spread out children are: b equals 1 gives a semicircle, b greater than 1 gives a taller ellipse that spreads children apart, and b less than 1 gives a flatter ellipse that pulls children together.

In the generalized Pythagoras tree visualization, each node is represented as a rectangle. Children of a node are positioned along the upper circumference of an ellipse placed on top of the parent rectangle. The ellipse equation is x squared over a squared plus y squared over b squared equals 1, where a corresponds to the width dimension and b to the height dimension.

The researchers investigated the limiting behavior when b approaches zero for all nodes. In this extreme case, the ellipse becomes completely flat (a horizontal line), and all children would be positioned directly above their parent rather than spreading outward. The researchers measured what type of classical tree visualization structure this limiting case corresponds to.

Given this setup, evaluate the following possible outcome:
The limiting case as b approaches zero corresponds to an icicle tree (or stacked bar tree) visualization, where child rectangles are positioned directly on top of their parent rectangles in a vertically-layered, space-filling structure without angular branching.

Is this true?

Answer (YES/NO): YES